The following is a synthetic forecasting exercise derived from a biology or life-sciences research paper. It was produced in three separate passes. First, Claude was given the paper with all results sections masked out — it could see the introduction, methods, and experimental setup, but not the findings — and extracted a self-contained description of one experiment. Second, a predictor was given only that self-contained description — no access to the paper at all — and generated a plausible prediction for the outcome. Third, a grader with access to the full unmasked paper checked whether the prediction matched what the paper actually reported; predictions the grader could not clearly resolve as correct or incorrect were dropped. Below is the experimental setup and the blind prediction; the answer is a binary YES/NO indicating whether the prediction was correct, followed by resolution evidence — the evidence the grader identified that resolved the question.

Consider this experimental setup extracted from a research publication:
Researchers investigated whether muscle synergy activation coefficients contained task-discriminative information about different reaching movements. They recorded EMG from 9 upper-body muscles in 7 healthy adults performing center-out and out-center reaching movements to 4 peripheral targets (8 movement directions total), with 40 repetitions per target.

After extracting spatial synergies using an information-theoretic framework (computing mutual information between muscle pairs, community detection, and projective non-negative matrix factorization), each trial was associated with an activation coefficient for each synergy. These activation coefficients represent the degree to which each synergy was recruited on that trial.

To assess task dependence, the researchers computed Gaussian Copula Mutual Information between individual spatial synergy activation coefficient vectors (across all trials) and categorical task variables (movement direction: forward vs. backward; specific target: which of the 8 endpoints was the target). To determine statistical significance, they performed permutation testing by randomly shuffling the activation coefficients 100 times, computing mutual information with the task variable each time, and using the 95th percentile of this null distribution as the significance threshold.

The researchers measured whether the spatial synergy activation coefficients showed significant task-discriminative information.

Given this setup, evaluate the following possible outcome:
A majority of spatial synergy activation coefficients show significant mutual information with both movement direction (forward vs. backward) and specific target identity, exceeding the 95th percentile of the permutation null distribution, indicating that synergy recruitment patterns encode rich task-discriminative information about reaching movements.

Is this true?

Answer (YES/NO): NO